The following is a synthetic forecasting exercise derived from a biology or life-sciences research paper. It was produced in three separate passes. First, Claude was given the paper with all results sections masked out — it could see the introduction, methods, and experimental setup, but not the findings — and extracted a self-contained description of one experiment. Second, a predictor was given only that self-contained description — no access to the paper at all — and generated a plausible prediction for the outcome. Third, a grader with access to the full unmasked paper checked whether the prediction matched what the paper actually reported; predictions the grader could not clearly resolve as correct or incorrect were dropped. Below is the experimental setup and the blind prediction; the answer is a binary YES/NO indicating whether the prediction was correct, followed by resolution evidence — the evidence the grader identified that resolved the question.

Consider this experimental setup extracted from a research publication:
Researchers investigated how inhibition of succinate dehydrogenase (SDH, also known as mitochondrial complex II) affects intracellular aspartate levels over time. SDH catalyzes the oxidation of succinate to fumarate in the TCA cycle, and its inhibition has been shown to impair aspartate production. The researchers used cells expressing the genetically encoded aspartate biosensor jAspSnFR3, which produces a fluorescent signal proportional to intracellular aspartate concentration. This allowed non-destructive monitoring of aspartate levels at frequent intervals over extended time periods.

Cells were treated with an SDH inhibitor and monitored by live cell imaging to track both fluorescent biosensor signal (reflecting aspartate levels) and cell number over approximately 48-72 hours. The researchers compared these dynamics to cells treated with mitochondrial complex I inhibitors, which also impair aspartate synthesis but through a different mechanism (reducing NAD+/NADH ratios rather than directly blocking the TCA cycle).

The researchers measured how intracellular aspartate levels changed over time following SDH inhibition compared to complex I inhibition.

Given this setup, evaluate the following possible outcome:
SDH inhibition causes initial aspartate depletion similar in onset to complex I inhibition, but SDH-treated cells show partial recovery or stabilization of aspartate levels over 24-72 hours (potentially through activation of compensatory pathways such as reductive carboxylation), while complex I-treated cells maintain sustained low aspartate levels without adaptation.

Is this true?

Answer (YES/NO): YES